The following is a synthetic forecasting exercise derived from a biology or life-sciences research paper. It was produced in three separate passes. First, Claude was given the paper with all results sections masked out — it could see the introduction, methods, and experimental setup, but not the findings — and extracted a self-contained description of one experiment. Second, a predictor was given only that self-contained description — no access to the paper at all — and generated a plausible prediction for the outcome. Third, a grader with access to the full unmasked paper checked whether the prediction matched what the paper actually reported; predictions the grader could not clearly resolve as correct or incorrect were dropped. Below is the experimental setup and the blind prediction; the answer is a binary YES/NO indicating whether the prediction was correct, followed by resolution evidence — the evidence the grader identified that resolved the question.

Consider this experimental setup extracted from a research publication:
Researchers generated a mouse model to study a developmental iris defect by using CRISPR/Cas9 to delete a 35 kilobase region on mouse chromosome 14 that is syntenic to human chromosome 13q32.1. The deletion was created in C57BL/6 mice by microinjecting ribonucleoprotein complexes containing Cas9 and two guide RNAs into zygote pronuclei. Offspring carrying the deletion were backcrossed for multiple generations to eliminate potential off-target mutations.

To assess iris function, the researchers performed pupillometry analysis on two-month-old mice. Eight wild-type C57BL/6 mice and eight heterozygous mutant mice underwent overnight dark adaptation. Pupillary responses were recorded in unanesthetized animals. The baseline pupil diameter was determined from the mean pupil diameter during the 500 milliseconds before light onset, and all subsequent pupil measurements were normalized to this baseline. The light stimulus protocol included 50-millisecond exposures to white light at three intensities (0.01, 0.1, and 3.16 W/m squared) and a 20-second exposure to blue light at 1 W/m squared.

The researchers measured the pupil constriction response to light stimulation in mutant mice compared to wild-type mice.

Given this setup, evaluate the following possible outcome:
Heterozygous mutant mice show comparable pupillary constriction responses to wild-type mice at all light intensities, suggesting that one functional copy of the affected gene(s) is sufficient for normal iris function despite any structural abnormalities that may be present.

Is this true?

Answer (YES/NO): YES